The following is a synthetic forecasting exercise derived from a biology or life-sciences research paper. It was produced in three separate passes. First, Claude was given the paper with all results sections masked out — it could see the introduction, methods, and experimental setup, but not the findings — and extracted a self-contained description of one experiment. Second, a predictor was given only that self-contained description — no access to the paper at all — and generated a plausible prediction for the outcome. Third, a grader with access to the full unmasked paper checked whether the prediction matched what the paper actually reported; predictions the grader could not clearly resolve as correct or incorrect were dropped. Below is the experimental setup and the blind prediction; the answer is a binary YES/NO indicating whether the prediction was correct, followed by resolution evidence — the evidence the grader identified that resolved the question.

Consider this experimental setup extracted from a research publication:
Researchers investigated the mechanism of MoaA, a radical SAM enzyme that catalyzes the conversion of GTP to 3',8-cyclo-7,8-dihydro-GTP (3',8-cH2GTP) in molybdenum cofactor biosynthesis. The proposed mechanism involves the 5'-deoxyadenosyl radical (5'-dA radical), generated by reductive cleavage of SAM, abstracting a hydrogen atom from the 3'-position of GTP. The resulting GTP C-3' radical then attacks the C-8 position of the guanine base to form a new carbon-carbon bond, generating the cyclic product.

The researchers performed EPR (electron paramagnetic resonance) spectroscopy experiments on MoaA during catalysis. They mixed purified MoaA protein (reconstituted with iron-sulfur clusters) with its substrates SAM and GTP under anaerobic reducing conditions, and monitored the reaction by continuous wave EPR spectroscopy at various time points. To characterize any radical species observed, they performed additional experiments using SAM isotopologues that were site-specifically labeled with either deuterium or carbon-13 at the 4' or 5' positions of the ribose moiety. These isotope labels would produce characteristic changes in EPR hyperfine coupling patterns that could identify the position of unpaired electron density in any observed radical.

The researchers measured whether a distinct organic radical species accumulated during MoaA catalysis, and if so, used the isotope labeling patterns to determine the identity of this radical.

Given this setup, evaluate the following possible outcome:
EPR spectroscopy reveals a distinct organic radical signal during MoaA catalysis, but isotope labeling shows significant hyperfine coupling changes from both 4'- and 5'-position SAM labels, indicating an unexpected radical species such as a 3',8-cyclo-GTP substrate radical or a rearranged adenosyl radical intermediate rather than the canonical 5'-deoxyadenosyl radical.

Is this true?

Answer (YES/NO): NO